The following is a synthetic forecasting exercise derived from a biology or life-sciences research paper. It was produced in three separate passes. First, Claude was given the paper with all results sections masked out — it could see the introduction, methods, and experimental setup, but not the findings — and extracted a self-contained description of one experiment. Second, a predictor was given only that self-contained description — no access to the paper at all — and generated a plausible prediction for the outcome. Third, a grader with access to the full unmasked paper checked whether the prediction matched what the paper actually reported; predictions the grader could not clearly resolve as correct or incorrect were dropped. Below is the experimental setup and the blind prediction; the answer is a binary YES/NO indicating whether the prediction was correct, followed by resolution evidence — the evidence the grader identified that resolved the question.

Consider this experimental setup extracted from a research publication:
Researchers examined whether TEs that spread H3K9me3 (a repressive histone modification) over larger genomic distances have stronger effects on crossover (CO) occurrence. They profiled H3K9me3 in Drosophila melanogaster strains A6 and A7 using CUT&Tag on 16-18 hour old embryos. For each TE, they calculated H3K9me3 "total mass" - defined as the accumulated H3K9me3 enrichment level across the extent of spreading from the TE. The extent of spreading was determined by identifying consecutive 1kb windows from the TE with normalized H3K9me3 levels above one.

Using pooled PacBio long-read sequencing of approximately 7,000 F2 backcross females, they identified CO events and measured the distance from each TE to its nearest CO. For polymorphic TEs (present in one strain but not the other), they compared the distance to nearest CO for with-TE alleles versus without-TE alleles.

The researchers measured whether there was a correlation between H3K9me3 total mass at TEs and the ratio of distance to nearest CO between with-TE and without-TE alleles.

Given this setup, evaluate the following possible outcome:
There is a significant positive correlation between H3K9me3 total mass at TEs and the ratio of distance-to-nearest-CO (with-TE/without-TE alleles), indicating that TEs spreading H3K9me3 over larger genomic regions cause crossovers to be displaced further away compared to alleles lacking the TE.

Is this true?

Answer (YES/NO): YES